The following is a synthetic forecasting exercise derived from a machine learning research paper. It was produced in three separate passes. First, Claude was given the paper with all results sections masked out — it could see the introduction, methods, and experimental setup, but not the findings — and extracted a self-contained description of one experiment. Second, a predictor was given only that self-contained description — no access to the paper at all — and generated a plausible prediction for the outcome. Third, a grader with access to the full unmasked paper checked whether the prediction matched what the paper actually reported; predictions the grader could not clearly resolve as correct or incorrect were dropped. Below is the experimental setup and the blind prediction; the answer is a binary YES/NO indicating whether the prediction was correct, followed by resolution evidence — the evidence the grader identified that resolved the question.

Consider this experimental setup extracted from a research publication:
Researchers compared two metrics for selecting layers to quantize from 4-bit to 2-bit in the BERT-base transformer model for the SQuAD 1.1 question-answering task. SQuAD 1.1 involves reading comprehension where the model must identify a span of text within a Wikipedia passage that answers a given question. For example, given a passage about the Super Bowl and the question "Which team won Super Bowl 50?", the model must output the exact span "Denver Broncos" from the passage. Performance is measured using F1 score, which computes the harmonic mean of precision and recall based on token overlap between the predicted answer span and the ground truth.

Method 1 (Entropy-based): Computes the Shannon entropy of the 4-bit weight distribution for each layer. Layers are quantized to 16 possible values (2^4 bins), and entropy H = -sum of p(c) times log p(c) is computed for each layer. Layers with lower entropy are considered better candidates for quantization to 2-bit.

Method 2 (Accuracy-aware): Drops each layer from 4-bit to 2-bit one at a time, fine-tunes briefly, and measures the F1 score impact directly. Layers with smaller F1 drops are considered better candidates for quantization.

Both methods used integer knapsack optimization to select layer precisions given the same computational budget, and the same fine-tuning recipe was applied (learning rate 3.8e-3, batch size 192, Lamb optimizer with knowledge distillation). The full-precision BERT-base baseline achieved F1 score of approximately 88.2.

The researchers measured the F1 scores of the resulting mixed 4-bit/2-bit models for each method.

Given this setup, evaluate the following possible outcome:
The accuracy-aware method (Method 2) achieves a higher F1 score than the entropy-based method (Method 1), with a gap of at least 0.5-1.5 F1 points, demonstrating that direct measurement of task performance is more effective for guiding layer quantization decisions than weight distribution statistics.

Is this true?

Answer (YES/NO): NO